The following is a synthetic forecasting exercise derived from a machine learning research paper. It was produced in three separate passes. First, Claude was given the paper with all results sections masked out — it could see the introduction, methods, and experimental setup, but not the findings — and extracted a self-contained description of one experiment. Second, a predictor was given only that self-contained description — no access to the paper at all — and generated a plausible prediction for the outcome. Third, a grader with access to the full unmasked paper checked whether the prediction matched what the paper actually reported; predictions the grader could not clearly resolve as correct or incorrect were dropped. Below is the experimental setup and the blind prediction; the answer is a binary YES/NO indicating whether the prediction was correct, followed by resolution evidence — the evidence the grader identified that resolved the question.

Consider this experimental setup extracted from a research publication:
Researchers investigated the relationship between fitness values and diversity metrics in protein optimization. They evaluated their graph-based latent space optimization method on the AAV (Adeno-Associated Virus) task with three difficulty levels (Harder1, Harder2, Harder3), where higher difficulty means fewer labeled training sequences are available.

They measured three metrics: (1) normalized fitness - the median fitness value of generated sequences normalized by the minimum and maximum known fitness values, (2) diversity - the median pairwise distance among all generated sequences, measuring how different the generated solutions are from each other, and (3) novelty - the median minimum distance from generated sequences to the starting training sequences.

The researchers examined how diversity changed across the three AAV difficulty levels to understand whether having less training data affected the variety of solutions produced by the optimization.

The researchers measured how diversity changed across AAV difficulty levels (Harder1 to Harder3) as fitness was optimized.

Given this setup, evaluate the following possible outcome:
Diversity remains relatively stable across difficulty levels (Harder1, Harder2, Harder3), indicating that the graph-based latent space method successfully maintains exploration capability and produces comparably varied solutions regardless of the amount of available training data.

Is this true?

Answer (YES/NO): YES